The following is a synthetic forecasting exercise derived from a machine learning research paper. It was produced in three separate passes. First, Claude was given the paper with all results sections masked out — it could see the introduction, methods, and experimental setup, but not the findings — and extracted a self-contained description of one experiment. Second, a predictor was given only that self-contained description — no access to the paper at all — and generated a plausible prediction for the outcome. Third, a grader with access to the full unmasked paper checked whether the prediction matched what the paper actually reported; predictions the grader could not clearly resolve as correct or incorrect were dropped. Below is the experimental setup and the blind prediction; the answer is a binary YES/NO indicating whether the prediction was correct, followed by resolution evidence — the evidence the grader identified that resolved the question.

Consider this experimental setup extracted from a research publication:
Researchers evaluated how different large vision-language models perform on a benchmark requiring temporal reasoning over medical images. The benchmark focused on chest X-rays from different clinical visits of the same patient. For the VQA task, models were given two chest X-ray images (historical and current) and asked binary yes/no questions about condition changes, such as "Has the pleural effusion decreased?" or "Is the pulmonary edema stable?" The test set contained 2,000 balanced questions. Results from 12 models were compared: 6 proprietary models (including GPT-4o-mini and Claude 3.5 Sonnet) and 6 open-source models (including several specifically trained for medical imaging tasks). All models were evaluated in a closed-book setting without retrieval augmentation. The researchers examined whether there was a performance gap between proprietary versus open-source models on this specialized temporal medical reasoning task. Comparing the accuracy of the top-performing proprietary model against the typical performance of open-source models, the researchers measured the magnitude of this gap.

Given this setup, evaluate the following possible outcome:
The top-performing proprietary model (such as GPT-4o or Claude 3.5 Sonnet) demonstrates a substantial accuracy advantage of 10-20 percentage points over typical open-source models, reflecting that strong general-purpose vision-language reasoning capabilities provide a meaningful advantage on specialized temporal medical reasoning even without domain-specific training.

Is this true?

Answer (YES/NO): YES